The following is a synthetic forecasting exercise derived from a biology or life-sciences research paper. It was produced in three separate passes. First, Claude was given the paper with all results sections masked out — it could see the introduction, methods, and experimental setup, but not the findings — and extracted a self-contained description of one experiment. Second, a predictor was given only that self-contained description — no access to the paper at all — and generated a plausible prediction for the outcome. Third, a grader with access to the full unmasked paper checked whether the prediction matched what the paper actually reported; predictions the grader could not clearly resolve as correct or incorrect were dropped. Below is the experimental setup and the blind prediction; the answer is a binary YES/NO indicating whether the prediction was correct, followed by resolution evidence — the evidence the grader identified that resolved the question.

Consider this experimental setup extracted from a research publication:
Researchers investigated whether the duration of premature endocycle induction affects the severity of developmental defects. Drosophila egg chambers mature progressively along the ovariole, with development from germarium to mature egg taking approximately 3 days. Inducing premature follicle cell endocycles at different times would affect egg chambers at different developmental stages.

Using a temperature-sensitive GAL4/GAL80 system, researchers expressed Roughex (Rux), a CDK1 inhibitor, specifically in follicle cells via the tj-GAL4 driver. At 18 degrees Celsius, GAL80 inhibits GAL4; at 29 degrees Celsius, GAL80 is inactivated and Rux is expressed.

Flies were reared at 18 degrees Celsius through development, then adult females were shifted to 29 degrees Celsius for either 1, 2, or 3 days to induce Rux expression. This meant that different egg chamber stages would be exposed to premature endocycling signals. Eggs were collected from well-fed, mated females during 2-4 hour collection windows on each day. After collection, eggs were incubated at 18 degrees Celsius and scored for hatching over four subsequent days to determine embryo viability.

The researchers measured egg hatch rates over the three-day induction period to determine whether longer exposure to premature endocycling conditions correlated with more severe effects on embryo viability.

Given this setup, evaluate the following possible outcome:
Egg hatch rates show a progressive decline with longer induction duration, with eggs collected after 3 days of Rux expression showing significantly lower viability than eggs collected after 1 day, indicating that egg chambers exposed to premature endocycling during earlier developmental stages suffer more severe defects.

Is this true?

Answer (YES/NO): YES